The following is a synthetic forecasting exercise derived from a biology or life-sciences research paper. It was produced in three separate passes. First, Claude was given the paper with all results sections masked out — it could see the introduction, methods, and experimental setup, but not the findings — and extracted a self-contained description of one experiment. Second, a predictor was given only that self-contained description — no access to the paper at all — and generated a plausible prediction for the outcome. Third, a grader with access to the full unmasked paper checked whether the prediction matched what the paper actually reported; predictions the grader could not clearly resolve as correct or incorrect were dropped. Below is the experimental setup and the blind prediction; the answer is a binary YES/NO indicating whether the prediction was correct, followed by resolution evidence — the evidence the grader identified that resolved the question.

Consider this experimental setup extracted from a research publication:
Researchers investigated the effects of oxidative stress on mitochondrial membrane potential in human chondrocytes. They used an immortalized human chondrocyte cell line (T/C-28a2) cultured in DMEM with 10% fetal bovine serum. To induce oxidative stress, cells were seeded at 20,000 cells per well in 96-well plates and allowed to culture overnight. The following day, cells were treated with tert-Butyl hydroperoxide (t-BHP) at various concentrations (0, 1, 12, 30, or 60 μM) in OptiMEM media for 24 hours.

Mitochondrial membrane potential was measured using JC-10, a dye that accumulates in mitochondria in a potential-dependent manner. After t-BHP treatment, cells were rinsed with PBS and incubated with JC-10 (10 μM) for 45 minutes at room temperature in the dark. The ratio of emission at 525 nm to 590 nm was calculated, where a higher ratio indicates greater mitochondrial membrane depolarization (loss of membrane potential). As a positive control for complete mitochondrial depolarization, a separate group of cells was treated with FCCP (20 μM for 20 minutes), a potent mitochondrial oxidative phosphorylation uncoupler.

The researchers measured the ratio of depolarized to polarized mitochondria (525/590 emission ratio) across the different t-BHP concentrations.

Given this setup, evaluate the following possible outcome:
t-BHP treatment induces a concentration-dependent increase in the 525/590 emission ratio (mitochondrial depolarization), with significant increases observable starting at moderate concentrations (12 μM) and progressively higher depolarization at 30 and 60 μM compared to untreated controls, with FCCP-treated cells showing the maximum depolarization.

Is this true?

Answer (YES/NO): NO